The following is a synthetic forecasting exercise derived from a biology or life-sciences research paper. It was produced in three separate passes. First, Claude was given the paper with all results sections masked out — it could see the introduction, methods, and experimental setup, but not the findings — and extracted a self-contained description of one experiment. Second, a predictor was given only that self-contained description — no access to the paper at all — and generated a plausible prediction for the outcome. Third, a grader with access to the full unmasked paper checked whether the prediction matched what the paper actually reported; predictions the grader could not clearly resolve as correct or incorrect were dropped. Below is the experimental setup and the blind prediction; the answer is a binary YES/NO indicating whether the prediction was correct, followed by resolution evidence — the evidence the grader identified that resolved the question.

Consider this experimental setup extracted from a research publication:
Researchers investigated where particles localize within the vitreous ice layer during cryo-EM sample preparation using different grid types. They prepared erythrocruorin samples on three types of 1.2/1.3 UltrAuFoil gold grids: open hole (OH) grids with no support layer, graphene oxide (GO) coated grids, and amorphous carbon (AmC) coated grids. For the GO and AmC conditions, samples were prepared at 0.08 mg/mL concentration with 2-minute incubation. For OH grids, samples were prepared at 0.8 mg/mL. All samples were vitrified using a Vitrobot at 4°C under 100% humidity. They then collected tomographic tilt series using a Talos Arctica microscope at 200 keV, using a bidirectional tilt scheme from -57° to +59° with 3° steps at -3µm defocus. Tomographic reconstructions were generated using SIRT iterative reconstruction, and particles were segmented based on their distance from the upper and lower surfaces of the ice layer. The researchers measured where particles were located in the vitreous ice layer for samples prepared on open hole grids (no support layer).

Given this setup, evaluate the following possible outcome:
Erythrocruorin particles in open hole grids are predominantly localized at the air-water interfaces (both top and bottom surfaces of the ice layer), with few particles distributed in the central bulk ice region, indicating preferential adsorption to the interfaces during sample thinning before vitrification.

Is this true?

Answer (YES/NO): YES